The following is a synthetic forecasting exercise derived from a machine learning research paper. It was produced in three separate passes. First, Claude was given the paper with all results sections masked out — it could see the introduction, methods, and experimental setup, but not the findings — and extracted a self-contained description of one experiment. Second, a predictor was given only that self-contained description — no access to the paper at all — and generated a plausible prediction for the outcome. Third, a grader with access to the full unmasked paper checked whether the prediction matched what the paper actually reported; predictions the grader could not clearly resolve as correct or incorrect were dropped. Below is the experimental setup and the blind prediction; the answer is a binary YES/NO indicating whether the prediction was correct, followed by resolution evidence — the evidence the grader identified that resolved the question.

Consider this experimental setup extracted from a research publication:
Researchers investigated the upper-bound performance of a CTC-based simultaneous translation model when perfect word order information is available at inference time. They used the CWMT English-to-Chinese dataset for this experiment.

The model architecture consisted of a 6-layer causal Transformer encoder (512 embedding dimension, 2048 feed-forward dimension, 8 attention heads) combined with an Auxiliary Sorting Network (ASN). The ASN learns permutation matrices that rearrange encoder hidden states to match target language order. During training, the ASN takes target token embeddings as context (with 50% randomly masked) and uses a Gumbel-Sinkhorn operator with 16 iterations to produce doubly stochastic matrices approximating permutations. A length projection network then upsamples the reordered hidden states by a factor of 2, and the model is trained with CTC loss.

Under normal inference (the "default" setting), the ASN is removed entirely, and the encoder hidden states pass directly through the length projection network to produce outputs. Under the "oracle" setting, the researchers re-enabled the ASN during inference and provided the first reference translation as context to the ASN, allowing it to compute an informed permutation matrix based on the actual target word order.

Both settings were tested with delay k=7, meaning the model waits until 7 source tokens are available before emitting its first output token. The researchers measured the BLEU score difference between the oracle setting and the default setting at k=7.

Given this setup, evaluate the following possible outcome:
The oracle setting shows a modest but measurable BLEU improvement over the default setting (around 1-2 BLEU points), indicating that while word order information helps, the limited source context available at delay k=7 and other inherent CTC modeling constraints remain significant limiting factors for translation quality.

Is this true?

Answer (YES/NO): NO